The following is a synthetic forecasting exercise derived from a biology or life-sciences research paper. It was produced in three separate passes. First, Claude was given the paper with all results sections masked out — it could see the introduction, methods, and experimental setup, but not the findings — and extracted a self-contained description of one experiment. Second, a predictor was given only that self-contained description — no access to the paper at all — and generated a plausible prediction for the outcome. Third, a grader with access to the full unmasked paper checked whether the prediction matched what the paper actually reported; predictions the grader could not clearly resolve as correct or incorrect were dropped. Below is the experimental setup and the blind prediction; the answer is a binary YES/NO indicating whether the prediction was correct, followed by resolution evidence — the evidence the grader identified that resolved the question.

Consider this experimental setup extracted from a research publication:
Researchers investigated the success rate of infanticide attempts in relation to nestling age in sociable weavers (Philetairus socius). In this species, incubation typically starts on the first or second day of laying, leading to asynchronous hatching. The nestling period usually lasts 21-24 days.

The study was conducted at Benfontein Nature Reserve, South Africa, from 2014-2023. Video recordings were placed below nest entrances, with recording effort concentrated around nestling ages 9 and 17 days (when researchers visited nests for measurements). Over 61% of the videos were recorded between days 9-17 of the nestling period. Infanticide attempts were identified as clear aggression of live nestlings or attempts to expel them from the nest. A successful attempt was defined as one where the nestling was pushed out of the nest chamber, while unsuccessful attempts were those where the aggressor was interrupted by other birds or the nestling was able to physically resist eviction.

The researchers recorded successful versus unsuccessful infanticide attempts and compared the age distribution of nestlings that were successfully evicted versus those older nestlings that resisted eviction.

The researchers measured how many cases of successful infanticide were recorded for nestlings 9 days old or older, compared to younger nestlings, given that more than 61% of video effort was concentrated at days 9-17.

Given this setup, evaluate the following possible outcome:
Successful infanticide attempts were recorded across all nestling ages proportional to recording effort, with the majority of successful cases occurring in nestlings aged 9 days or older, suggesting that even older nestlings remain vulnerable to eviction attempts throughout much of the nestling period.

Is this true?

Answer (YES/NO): NO